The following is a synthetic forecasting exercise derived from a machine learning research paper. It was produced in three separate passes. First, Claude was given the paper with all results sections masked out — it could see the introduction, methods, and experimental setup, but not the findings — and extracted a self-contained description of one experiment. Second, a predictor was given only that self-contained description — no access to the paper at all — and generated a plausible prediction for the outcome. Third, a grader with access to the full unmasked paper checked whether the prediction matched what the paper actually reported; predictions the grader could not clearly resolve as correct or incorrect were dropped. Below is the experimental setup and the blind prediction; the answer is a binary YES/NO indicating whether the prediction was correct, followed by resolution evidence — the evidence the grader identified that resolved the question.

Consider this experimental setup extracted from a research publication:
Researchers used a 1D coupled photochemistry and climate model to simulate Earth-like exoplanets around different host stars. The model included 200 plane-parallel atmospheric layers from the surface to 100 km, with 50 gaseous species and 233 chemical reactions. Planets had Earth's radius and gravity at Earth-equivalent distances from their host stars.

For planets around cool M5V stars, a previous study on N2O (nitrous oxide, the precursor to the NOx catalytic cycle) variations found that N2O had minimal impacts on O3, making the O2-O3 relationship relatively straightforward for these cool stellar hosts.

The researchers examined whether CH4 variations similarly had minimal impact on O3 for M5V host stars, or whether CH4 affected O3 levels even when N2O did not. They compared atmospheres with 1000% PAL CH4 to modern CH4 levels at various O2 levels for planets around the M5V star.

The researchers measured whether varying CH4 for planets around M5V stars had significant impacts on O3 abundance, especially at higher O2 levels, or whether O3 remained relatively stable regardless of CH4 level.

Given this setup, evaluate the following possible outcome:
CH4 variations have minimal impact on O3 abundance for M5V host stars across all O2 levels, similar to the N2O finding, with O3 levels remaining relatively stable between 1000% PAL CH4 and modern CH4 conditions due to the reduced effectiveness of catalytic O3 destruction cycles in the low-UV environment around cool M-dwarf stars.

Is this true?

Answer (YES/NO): NO